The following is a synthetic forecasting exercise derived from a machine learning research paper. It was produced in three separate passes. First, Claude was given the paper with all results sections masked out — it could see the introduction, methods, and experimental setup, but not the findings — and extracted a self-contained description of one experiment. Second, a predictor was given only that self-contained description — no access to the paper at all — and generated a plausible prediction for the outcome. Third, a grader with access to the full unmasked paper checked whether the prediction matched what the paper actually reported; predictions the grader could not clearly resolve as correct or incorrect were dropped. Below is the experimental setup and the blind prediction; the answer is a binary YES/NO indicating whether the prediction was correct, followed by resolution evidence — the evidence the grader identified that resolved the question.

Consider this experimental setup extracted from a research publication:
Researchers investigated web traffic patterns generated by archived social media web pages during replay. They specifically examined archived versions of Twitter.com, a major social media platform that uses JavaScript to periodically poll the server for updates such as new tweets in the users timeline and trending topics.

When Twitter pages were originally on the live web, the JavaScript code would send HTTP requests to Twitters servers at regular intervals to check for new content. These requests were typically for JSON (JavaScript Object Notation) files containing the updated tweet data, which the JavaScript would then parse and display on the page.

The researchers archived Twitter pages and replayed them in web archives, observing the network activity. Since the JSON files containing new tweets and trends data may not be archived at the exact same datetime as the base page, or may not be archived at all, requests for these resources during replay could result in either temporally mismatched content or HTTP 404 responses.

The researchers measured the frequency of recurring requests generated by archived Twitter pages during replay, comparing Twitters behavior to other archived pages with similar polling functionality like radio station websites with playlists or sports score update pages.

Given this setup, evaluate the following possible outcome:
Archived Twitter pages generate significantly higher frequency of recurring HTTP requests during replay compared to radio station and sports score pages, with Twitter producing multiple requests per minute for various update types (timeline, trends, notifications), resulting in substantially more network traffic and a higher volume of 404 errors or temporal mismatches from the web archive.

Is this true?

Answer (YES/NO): NO